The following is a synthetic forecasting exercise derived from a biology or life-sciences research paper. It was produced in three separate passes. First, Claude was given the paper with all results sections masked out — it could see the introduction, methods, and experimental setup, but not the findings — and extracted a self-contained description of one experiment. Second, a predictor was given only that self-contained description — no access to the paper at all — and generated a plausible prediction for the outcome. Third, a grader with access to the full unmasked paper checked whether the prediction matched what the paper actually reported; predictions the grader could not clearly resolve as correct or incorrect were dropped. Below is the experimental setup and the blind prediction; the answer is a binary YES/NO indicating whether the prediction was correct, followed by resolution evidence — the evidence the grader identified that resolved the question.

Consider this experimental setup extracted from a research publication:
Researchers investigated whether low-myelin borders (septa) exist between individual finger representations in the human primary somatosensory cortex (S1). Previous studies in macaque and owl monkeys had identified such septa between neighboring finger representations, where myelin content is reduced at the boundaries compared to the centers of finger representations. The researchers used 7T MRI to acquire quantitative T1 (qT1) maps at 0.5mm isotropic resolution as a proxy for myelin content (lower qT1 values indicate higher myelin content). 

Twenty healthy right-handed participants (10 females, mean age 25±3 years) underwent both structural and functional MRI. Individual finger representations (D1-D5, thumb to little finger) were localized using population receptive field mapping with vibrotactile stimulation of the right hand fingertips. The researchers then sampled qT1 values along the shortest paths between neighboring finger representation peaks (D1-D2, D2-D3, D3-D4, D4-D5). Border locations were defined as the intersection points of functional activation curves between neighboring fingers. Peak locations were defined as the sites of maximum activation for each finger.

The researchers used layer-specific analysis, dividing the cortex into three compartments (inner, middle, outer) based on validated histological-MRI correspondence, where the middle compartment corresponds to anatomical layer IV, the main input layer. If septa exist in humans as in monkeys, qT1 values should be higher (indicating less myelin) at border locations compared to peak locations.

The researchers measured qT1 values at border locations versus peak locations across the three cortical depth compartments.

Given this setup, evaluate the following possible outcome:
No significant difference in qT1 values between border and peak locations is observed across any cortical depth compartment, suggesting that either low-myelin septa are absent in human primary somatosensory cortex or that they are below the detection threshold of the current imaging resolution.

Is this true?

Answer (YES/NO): YES